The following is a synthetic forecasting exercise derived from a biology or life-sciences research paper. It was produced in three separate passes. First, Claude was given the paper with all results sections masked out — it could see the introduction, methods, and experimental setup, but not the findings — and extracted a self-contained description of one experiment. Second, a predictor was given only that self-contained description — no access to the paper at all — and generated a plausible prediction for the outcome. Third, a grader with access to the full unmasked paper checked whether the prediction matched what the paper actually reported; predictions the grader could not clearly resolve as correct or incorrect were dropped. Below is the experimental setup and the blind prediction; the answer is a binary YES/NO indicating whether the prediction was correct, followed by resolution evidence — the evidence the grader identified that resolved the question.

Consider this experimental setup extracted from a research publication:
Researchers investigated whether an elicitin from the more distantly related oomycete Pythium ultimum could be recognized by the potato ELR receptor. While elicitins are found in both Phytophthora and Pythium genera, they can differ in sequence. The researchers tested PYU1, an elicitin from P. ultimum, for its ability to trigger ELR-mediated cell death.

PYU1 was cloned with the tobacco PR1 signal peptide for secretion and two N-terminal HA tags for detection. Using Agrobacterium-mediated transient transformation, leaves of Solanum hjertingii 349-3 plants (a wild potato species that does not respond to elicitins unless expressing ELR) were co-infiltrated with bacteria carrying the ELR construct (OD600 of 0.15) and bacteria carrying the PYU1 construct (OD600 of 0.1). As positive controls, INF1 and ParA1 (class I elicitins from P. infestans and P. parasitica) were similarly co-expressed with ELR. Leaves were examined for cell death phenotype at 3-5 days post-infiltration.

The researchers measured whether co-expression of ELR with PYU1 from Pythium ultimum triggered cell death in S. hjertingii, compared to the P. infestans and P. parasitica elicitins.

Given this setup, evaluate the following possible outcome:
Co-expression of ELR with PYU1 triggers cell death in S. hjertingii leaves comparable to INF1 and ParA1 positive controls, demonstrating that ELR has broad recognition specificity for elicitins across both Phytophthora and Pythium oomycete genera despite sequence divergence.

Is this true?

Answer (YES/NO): NO